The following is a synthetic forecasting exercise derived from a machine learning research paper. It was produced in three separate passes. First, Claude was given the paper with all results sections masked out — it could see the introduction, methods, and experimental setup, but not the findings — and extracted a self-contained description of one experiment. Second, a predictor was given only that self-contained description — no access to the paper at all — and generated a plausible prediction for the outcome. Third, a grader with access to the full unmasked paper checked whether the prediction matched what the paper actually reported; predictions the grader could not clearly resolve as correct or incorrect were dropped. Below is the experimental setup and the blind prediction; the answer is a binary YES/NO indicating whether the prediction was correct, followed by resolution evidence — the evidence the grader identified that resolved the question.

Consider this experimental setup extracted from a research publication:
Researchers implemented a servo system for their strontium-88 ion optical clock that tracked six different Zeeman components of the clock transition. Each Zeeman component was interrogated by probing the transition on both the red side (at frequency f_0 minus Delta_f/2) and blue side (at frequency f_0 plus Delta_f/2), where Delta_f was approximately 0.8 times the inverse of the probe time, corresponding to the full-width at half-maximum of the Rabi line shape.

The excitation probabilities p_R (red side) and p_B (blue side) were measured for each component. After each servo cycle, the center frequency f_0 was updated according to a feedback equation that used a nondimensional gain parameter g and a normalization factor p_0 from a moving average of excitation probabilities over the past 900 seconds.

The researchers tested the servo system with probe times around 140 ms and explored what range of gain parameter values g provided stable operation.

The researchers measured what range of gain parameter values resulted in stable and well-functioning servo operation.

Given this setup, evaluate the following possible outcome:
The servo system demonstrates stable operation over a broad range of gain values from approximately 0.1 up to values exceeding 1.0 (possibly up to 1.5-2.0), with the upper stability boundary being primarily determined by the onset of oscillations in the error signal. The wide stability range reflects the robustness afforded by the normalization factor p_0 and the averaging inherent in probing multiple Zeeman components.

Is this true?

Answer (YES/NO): NO